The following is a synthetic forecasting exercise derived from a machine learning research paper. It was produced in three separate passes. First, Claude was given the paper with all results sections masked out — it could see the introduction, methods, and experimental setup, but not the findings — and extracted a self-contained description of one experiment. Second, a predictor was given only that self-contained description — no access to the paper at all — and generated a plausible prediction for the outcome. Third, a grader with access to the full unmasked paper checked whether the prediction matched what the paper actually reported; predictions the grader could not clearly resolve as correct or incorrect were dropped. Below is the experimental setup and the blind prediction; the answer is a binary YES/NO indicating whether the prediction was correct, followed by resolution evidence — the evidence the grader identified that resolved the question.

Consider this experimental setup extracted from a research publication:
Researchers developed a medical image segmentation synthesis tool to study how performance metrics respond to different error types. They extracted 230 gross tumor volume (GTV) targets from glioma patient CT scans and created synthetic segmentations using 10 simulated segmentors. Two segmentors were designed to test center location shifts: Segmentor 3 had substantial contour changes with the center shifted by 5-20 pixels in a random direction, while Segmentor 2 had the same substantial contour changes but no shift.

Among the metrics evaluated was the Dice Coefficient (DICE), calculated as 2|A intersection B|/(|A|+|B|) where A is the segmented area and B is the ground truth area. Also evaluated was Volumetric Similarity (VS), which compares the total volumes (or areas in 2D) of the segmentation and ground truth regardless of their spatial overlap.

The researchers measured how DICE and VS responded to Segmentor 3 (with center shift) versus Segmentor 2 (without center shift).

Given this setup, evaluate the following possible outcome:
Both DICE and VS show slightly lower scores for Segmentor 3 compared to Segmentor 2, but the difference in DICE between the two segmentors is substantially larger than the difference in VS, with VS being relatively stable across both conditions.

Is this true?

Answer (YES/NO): NO